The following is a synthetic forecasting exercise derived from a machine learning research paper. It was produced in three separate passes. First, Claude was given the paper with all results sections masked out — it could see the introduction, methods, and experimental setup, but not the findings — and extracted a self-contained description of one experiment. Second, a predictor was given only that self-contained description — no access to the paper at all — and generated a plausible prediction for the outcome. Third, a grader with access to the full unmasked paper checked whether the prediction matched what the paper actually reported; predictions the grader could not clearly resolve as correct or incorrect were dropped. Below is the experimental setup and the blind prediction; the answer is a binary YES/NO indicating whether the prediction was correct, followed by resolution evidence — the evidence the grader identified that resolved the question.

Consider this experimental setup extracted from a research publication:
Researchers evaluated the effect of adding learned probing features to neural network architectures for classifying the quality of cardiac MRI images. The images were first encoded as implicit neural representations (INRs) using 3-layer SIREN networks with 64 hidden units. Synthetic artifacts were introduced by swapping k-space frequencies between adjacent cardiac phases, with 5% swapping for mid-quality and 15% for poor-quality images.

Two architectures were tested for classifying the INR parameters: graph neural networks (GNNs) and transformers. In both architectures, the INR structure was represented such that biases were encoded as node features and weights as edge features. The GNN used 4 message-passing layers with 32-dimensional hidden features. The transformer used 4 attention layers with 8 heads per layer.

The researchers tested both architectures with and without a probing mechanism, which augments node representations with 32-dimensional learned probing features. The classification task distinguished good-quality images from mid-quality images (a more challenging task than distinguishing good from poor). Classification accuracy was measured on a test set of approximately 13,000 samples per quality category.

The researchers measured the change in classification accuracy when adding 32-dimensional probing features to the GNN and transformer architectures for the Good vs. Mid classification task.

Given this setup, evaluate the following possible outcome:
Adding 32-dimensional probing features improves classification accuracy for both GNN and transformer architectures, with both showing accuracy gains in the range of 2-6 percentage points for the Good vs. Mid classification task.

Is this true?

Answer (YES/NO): NO